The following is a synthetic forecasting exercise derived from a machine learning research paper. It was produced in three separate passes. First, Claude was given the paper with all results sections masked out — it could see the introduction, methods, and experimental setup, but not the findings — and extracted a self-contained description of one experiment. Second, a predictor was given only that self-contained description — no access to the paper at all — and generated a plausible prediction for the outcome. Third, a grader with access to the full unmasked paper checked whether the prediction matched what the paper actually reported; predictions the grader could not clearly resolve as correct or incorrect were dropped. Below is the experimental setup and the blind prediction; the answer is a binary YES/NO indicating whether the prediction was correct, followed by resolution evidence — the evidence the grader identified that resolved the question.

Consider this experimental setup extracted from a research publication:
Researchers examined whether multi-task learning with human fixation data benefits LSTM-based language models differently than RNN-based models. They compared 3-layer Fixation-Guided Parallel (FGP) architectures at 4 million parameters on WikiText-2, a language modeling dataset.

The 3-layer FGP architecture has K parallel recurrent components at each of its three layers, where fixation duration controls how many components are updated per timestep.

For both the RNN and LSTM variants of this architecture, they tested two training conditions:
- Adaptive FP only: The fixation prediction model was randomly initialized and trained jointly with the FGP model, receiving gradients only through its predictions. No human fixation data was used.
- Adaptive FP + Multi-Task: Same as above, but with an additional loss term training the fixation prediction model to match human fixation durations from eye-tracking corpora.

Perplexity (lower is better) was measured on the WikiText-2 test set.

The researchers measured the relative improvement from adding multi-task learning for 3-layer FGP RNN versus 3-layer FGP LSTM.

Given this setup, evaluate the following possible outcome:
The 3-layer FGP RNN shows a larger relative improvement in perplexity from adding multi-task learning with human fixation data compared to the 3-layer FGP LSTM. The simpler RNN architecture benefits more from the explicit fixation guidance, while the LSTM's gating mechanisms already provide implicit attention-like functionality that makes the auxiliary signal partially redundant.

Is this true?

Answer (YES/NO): YES